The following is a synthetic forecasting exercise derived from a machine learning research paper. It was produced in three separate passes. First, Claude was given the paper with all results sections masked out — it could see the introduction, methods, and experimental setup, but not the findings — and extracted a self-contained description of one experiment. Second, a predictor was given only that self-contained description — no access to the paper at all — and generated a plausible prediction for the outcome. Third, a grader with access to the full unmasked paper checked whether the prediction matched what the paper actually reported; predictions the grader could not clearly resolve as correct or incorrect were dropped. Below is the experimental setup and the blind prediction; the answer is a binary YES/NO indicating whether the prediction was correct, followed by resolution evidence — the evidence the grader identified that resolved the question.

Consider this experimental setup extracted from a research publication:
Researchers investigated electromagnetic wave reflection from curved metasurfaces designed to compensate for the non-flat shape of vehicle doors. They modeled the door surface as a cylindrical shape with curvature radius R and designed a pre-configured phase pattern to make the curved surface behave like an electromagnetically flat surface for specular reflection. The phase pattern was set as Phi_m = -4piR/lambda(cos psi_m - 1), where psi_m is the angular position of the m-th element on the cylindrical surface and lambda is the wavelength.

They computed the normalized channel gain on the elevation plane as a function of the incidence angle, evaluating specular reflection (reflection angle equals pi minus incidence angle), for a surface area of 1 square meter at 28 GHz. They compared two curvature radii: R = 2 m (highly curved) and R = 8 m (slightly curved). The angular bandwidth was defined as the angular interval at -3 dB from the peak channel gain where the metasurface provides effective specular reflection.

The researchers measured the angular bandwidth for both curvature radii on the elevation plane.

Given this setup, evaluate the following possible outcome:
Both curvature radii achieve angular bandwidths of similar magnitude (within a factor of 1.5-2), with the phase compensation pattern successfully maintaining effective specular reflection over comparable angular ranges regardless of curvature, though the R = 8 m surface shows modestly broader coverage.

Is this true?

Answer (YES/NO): NO